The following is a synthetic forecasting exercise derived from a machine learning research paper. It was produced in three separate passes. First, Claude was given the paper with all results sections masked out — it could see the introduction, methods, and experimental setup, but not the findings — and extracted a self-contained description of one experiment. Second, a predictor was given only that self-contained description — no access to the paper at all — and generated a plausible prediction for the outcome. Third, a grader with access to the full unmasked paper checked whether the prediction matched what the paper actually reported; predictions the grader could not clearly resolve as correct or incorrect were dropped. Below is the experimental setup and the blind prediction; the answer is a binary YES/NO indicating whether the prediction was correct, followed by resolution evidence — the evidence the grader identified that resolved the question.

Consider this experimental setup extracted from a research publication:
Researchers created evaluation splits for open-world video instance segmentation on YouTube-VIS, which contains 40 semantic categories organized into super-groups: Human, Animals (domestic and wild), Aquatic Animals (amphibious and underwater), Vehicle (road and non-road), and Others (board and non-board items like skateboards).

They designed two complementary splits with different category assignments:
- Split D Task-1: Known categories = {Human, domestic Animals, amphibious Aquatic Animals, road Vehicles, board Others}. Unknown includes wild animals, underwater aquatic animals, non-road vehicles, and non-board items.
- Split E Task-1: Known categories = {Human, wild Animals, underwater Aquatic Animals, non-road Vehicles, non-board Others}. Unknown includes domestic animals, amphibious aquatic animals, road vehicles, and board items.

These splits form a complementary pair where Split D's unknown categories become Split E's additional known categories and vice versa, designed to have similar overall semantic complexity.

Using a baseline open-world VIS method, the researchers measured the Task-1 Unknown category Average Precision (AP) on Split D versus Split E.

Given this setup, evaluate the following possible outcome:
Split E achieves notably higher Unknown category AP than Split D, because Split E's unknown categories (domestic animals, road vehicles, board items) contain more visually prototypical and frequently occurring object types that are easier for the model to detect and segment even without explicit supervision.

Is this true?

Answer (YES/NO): NO